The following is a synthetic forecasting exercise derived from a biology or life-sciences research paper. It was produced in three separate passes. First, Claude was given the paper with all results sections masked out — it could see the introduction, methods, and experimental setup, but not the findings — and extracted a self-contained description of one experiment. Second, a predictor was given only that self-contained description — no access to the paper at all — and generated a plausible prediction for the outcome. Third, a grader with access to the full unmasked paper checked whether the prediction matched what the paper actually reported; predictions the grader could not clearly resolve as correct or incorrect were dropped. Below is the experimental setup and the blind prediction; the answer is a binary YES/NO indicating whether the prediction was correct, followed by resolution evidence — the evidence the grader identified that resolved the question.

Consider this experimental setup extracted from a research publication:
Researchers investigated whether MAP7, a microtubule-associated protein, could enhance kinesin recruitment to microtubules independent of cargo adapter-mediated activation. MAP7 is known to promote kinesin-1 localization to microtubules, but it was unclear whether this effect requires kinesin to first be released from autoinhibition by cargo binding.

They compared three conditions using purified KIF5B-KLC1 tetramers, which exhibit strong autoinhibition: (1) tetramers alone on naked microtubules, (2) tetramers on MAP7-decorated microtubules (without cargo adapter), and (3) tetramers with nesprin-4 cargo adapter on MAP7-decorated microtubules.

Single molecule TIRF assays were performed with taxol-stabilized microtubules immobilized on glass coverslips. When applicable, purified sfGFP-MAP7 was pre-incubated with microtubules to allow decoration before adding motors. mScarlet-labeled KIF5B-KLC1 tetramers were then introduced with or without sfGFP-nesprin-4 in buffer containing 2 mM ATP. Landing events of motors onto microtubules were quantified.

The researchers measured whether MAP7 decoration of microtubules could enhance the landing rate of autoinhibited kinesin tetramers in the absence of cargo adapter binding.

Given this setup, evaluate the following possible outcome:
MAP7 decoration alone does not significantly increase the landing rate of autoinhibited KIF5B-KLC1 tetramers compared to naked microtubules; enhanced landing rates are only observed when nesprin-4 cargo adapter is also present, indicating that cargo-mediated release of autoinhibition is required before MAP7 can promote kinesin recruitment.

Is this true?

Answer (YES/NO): NO